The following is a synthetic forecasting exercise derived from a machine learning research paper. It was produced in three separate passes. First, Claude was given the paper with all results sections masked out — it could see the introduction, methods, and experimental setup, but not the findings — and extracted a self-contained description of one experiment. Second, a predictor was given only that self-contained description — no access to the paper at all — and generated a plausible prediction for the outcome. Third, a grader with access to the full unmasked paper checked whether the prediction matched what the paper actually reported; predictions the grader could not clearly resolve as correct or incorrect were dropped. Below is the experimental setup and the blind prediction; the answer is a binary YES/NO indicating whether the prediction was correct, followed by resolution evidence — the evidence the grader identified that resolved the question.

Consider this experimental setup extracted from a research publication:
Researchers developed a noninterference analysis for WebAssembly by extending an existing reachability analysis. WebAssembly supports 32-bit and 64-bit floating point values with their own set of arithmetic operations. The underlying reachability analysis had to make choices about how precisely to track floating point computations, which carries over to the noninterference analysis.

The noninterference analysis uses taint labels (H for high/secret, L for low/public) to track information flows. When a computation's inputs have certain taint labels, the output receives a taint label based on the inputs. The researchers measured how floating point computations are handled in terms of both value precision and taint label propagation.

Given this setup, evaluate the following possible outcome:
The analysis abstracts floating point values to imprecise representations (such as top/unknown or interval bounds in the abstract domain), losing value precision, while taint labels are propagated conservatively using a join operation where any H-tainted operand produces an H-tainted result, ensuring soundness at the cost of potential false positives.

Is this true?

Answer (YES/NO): YES